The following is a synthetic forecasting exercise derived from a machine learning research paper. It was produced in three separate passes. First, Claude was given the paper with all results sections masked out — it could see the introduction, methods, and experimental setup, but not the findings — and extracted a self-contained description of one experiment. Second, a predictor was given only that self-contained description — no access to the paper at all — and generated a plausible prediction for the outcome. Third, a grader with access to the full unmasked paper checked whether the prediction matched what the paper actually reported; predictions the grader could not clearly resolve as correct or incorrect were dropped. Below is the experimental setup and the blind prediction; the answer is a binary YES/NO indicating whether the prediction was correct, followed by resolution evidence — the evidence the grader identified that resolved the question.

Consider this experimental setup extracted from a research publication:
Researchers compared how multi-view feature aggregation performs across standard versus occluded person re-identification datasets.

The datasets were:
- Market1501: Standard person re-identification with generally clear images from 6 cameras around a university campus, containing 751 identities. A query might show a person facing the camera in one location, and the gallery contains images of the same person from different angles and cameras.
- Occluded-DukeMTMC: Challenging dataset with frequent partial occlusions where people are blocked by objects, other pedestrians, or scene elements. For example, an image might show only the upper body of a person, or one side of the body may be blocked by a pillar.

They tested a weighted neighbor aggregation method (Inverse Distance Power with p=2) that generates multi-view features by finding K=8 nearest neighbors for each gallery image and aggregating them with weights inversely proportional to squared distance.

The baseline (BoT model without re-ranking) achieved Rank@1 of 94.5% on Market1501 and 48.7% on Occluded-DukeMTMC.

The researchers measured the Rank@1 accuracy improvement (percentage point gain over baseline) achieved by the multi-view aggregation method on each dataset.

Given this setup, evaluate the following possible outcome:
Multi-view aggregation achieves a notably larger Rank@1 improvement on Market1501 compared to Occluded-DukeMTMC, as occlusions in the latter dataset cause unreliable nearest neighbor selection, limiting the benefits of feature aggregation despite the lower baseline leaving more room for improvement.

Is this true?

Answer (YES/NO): NO